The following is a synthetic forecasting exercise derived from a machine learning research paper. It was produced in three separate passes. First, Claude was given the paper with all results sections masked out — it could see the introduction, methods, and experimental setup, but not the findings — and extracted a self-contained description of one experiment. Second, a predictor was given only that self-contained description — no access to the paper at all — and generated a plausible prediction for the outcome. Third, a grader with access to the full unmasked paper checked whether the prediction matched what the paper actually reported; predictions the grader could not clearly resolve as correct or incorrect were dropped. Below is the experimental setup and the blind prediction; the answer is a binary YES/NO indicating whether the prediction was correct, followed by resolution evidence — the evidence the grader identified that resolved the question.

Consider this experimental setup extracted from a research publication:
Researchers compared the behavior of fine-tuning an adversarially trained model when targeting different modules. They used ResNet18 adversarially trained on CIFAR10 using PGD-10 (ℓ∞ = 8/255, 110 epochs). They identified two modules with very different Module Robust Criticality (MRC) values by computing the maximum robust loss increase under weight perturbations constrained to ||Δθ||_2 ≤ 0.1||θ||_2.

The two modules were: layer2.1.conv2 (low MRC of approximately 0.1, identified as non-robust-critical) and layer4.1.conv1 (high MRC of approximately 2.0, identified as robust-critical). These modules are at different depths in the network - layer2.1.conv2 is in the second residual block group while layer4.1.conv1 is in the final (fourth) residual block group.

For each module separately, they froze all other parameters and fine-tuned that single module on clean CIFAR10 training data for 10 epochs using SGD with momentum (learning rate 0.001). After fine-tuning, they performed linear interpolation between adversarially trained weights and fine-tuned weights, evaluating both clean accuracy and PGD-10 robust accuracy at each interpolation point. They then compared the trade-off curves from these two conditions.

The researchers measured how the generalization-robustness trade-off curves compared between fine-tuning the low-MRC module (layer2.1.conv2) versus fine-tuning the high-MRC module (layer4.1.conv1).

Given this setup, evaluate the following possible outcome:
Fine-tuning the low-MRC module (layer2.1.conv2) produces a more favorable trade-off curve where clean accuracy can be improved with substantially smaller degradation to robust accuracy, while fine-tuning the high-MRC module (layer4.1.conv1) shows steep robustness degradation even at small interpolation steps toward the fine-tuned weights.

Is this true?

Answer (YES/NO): YES